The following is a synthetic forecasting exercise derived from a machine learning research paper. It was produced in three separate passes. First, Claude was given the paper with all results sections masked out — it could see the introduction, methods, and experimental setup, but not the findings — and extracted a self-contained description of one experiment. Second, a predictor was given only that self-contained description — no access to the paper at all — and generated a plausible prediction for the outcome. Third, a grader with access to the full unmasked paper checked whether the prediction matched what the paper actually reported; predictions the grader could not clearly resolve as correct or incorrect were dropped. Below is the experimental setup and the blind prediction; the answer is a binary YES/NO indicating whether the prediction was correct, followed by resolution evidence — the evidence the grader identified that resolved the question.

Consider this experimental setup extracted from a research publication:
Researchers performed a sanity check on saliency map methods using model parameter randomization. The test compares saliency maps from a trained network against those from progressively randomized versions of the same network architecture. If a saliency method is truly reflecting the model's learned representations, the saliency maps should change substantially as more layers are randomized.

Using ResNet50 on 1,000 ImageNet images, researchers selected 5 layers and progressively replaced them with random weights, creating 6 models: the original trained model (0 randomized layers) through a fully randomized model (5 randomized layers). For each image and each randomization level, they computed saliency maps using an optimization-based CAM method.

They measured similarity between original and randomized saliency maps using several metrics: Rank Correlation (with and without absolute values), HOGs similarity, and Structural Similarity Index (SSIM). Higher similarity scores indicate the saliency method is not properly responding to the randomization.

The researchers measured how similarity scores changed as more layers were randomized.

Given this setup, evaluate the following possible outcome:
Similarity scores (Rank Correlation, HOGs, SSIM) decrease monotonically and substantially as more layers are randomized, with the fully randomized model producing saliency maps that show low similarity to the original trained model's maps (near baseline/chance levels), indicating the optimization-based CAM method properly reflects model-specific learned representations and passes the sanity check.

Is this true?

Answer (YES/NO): NO